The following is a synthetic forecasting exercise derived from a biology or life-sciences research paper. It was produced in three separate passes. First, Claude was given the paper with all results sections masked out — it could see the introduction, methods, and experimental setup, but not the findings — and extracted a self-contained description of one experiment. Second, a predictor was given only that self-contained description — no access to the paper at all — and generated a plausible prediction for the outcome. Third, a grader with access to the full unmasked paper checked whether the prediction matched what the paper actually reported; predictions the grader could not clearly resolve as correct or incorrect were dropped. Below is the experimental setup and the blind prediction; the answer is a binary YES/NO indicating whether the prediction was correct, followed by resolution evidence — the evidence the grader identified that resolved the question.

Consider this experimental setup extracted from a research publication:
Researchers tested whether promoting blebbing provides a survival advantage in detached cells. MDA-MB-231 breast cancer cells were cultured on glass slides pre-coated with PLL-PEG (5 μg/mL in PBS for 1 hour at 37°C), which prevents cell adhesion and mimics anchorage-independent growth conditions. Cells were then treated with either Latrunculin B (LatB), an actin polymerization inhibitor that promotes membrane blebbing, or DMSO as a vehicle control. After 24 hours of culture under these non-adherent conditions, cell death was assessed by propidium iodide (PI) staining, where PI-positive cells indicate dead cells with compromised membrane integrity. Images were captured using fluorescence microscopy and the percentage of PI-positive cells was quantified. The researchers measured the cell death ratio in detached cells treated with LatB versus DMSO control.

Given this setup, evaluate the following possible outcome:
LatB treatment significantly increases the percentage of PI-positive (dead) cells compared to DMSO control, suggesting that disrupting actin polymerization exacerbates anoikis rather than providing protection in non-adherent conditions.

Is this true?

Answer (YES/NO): NO